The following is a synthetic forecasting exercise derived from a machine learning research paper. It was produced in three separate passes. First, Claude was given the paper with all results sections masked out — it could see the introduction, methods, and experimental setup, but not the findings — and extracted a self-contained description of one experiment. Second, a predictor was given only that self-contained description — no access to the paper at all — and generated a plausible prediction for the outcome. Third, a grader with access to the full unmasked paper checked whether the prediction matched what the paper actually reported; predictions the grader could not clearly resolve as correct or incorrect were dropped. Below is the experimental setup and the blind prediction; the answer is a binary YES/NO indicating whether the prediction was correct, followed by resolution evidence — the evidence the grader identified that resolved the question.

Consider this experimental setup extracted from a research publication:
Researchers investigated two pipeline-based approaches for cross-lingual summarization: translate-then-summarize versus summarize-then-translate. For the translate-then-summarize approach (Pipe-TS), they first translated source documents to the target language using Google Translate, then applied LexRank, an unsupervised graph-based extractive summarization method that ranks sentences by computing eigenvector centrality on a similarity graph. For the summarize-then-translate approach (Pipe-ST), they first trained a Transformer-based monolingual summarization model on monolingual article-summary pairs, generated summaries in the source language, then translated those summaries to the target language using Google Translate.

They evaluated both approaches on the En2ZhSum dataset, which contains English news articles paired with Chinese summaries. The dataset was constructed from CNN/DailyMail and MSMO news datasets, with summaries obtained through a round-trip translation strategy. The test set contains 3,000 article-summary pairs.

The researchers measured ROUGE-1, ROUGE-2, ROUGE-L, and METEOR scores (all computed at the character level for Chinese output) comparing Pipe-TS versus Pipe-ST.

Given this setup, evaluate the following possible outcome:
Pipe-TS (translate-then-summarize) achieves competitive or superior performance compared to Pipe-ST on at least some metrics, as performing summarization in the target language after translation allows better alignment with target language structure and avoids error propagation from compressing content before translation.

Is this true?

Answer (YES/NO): NO